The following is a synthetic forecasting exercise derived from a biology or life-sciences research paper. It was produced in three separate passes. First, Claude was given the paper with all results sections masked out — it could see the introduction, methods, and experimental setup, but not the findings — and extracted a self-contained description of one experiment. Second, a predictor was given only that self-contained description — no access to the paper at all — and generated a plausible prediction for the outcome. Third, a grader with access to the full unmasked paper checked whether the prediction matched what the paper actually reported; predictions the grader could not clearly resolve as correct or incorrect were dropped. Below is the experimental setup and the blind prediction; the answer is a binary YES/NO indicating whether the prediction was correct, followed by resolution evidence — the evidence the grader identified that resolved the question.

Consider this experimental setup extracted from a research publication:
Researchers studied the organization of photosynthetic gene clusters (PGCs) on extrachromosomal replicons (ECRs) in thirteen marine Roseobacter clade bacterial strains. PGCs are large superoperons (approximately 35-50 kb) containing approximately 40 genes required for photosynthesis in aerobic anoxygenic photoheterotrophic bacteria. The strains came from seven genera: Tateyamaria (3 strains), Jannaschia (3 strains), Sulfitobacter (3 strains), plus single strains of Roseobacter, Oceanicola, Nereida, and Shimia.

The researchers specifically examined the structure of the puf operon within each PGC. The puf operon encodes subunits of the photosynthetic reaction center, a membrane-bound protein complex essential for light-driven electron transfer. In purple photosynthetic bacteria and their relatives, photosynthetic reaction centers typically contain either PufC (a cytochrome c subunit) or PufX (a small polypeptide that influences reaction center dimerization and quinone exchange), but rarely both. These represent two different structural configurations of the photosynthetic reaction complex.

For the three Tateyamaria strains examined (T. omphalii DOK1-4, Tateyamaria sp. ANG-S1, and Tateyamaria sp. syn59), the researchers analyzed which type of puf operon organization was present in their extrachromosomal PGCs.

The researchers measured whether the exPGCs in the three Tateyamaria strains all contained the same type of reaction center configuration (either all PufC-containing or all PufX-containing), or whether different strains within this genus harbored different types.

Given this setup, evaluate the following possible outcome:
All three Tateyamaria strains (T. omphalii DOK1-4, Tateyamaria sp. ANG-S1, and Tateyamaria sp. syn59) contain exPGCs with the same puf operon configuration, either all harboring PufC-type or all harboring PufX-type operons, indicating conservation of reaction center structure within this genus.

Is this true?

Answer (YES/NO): YES